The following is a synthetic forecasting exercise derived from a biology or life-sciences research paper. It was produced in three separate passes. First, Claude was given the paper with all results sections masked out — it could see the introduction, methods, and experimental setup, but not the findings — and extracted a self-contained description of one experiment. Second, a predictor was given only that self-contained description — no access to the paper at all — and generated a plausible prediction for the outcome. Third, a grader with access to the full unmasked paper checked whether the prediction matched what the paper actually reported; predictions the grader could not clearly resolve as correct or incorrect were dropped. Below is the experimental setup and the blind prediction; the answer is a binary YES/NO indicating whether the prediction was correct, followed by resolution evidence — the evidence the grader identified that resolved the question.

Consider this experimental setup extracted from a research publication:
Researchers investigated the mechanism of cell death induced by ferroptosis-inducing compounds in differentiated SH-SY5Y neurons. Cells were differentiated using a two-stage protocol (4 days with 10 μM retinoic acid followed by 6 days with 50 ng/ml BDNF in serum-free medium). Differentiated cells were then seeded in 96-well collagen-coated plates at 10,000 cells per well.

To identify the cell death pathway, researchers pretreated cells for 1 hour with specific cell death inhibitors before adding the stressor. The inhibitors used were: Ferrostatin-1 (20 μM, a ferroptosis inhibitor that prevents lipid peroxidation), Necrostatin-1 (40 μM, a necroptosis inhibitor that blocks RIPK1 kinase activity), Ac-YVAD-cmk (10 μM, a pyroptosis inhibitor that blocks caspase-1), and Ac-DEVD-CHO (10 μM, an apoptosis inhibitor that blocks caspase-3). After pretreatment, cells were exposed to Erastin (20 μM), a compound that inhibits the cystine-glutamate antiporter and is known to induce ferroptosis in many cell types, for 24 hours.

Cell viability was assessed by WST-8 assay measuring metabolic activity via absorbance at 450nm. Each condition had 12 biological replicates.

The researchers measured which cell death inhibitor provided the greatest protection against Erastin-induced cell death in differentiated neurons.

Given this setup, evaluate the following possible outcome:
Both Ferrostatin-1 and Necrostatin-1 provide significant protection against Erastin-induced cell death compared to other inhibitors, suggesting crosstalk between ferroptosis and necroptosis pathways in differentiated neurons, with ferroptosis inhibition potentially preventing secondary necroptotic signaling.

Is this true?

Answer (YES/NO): YES